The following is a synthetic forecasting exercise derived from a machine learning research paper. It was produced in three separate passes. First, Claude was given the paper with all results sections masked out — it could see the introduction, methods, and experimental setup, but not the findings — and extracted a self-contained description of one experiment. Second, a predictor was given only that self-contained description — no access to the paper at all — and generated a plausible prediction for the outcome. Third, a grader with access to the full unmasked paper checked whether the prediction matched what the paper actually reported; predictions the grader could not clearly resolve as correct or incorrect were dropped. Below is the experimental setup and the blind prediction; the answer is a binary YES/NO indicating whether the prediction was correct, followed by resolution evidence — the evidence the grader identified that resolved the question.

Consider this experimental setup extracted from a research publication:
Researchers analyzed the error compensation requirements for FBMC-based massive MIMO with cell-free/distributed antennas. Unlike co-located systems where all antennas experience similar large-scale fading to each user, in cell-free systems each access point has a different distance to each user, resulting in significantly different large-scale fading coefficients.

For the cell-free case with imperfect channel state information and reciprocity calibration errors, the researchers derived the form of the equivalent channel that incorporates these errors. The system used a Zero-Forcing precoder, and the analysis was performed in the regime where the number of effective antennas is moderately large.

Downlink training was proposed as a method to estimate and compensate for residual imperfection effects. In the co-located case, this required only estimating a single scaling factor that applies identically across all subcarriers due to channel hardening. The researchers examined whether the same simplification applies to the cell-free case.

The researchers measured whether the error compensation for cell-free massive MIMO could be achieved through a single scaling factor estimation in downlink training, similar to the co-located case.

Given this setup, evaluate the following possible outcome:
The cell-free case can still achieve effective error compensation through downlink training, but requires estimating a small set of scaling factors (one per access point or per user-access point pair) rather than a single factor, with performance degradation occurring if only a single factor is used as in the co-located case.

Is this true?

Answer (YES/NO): NO